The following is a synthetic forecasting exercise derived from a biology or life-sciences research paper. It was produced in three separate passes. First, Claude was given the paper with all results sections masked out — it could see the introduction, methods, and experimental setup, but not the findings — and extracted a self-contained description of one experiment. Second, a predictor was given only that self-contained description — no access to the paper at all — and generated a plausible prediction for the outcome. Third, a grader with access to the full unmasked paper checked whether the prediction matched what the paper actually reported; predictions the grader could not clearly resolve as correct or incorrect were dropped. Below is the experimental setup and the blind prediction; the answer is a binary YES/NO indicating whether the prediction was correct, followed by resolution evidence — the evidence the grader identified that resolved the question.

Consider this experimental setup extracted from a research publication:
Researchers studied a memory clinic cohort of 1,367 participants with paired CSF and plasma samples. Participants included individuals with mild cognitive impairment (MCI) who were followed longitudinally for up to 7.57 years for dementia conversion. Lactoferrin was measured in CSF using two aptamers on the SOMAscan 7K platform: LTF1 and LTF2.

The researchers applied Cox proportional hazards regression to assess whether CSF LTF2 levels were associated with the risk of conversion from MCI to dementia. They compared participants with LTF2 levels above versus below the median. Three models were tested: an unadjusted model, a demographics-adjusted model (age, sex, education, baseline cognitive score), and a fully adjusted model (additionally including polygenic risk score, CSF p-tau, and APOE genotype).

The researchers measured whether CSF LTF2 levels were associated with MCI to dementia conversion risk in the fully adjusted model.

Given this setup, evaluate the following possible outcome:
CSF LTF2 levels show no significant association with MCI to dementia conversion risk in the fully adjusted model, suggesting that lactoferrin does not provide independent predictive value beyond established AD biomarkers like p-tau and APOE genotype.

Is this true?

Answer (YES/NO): YES